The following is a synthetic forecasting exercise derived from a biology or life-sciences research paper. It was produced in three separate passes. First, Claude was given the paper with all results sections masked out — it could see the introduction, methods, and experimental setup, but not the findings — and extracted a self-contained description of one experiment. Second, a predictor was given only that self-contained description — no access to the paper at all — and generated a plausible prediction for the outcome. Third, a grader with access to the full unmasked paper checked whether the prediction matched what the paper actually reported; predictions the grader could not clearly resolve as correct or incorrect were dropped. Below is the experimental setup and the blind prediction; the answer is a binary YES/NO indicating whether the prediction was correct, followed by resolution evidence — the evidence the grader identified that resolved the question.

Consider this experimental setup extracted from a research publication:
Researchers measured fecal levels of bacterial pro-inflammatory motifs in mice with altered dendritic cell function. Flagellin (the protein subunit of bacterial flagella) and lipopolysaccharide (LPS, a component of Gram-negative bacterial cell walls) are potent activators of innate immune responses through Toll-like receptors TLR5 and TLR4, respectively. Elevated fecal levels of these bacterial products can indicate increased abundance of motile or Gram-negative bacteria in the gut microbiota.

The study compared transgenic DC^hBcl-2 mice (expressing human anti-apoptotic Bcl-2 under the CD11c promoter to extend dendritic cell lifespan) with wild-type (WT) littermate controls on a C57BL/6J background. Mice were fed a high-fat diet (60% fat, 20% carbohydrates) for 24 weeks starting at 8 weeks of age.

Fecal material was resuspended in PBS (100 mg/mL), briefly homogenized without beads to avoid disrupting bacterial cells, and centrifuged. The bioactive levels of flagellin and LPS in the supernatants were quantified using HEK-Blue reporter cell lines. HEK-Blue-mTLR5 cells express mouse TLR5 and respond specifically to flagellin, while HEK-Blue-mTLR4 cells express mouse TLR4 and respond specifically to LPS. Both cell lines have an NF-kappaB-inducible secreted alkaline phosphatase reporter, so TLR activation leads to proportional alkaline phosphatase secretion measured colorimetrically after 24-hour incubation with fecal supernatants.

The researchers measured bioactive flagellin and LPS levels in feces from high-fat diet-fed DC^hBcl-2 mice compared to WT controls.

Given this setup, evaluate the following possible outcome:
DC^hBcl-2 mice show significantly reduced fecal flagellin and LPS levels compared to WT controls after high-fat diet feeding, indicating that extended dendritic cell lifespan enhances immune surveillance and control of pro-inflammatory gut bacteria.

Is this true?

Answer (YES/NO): YES